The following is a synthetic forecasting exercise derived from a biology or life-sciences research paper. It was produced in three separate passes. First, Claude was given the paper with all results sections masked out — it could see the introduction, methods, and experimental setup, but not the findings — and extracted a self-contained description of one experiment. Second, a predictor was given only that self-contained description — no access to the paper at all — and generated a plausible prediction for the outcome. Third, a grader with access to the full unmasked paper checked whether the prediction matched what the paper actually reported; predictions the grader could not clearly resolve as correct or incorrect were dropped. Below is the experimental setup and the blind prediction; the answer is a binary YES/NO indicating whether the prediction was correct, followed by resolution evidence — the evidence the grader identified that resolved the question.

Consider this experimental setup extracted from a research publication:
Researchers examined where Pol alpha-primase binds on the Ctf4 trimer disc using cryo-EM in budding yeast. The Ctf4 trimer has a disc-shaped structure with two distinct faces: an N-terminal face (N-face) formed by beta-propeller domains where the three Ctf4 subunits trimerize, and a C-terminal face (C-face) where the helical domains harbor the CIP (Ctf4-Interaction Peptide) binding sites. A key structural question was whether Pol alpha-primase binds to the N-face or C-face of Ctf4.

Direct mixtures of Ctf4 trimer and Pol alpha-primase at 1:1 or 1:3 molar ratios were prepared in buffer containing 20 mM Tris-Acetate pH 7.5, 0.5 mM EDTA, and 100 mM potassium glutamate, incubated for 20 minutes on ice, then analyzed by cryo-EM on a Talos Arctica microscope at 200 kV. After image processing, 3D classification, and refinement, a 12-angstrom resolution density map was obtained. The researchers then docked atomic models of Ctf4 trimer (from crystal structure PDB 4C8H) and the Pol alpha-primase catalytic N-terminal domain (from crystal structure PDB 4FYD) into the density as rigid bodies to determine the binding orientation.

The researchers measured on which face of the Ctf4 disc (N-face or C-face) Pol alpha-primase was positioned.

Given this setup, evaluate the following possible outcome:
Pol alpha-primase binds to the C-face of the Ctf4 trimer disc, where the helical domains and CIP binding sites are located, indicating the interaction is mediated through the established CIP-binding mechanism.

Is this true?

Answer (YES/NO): YES